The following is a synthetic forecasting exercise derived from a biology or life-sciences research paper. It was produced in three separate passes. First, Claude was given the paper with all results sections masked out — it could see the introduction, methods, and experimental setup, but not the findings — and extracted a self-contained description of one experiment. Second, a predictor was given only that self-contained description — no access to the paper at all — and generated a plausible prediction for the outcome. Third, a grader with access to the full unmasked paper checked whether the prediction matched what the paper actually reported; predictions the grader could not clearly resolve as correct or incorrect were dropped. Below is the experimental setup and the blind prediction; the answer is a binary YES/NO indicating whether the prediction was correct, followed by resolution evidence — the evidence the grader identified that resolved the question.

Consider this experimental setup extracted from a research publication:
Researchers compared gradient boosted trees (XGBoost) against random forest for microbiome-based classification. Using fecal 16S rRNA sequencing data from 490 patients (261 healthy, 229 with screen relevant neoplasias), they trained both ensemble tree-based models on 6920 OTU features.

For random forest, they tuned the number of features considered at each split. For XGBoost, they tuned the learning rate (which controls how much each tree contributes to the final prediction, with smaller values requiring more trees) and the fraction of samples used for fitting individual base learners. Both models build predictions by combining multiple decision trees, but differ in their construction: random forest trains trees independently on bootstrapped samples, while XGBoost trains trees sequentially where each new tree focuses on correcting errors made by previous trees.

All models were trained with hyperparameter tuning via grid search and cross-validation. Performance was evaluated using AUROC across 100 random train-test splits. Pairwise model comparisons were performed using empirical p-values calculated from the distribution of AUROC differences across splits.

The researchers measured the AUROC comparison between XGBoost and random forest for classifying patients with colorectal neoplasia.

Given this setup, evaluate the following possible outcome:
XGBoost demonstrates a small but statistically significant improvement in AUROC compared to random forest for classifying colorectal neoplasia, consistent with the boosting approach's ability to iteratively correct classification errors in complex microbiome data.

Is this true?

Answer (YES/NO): NO